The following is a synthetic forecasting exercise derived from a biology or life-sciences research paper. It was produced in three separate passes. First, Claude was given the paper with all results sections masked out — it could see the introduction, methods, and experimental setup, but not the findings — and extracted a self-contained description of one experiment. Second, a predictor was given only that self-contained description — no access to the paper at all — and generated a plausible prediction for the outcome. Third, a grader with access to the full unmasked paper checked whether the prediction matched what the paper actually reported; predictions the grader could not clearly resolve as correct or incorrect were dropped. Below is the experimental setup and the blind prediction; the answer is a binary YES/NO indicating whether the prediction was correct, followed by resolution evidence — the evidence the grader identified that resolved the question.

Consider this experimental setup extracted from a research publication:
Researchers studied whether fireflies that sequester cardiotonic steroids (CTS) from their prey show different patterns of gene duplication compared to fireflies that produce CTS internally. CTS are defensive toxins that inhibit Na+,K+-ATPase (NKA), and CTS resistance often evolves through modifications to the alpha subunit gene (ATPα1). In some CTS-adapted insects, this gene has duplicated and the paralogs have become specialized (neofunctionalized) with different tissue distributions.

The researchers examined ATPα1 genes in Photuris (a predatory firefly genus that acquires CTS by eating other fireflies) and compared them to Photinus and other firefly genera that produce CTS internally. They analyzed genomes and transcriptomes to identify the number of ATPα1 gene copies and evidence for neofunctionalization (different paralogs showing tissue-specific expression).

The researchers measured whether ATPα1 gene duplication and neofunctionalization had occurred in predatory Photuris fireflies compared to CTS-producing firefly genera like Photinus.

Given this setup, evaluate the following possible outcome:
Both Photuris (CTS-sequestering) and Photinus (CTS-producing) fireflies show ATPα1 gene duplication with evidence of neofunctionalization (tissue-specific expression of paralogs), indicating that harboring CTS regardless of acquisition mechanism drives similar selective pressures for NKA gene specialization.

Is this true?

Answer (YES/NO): NO